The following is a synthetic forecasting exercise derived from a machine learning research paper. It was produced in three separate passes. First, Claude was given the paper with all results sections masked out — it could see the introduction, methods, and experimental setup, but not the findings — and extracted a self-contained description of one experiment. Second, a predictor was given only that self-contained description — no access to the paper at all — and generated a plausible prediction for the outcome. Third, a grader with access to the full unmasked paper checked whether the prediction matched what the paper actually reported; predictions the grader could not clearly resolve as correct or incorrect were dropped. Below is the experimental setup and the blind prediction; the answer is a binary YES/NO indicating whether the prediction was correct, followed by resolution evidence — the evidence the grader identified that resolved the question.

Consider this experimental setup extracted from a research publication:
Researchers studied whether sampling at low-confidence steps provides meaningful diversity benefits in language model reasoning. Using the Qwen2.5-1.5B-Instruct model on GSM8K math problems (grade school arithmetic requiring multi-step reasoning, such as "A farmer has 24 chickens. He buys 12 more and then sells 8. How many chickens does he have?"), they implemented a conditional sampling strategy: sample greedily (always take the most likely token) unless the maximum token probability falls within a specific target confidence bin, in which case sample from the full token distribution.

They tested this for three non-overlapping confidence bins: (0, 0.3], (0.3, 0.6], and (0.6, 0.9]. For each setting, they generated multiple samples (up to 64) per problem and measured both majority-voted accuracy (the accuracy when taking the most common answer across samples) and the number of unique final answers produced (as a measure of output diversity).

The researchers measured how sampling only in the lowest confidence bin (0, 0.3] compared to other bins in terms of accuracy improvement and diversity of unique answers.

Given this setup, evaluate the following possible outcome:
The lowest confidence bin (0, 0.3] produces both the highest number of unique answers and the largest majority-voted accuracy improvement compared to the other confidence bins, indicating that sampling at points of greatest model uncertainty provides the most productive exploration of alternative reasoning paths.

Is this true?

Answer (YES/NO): NO